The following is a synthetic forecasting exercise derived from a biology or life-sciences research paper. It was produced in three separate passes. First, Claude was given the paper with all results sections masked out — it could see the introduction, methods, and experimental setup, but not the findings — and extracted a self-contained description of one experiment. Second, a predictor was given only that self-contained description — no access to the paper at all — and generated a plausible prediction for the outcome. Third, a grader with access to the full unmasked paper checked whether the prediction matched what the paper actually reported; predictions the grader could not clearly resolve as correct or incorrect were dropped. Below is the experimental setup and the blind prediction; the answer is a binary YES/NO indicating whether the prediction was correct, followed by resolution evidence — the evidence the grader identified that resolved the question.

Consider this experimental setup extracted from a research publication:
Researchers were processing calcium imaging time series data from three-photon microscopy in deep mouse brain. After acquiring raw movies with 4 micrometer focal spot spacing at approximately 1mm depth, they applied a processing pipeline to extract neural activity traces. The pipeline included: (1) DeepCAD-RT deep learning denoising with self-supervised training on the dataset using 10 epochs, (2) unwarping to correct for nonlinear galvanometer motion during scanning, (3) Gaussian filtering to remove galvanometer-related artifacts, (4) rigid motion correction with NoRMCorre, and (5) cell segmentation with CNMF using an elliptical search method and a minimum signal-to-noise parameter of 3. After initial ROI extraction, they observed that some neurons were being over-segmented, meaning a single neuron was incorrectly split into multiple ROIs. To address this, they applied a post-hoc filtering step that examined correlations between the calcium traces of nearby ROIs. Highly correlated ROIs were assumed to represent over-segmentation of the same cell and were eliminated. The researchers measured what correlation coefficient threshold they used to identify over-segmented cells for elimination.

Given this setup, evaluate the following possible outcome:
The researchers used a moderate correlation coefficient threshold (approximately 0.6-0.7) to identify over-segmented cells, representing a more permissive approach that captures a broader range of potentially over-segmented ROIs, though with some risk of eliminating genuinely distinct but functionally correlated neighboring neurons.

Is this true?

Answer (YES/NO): NO